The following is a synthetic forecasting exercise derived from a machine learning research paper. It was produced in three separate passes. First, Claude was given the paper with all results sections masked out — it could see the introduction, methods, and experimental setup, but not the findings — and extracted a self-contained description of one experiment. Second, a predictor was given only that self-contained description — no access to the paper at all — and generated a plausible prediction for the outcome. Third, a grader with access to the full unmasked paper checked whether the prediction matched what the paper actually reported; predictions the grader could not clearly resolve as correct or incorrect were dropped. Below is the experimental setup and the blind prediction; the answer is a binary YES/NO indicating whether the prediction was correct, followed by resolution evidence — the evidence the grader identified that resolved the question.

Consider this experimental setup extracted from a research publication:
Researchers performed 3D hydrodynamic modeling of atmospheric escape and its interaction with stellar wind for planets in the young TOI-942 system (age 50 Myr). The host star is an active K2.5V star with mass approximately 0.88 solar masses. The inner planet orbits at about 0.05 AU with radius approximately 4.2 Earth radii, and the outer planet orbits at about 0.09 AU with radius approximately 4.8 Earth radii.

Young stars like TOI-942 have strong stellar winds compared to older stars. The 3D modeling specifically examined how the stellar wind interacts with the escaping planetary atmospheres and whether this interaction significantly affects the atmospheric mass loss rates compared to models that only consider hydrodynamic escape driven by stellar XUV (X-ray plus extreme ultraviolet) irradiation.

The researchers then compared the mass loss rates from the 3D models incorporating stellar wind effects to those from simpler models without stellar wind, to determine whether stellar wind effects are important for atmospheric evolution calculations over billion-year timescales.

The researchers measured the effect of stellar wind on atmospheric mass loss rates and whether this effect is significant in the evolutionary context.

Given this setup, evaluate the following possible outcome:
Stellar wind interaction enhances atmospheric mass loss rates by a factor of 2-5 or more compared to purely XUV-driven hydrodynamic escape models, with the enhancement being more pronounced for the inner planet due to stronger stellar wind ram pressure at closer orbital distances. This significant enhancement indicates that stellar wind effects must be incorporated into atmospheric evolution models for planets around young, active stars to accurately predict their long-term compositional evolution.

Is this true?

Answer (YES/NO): NO